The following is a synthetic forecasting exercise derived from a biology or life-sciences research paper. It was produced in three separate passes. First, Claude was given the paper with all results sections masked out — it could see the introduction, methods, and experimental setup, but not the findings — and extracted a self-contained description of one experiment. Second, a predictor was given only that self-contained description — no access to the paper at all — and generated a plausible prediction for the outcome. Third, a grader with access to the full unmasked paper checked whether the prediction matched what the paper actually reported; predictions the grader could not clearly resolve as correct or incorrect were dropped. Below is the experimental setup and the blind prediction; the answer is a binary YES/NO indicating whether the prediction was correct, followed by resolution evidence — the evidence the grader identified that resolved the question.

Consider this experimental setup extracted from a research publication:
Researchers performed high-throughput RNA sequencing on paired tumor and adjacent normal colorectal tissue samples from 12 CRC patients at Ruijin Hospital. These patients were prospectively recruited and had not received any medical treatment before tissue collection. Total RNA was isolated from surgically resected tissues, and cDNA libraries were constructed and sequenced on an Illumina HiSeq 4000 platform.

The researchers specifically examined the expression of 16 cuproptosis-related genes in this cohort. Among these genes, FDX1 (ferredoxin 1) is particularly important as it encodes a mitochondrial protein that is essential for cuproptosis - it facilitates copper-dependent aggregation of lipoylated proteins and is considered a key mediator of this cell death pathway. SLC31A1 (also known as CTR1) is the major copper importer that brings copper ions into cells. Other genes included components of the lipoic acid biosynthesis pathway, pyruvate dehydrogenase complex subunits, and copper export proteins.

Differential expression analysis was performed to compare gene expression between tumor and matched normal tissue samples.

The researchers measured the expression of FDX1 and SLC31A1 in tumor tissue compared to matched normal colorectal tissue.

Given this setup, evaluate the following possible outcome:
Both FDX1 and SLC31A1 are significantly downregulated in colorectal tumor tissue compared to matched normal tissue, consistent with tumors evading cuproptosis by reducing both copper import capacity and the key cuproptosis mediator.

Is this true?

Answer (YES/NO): NO